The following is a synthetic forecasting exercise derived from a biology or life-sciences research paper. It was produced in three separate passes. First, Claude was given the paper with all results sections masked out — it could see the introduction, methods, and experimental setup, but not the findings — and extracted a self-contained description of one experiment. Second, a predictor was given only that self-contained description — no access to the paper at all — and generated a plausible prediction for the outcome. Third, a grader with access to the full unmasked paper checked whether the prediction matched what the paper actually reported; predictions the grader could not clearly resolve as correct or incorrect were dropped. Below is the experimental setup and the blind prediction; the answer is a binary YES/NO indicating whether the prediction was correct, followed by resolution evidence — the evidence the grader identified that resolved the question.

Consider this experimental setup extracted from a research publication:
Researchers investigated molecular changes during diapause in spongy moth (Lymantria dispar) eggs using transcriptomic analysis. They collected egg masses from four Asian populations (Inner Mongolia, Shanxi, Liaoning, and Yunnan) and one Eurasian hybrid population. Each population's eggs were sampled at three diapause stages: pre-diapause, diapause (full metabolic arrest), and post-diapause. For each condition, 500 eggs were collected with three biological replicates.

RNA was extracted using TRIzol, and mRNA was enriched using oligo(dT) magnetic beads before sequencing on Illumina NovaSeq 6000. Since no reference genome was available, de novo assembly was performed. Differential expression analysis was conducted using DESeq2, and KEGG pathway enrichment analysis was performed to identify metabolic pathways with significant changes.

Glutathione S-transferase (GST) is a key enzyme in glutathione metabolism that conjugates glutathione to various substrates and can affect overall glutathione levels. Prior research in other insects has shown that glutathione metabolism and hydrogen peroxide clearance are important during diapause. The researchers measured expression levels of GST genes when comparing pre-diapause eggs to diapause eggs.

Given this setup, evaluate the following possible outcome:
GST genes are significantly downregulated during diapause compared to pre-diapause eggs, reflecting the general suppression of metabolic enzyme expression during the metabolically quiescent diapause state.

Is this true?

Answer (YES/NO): NO